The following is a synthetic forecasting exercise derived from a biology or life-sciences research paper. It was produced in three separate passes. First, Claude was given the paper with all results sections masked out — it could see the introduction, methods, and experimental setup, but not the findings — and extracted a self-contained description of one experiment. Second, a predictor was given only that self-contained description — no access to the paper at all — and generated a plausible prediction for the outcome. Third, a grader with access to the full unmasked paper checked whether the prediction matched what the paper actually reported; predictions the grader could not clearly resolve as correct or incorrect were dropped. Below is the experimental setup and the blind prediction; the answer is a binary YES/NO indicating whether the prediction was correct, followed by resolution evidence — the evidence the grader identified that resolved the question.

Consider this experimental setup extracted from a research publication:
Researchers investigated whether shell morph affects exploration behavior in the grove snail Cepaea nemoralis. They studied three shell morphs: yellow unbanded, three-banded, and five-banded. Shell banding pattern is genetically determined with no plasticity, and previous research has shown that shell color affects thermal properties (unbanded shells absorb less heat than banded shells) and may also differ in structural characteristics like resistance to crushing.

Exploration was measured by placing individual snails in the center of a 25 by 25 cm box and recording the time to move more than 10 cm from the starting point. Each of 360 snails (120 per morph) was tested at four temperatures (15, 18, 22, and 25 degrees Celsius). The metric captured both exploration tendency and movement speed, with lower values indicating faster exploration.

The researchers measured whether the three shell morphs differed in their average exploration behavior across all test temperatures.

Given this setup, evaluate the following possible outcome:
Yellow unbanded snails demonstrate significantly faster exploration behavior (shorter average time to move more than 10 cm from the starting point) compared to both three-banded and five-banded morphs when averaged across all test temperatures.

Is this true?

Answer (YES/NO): NO